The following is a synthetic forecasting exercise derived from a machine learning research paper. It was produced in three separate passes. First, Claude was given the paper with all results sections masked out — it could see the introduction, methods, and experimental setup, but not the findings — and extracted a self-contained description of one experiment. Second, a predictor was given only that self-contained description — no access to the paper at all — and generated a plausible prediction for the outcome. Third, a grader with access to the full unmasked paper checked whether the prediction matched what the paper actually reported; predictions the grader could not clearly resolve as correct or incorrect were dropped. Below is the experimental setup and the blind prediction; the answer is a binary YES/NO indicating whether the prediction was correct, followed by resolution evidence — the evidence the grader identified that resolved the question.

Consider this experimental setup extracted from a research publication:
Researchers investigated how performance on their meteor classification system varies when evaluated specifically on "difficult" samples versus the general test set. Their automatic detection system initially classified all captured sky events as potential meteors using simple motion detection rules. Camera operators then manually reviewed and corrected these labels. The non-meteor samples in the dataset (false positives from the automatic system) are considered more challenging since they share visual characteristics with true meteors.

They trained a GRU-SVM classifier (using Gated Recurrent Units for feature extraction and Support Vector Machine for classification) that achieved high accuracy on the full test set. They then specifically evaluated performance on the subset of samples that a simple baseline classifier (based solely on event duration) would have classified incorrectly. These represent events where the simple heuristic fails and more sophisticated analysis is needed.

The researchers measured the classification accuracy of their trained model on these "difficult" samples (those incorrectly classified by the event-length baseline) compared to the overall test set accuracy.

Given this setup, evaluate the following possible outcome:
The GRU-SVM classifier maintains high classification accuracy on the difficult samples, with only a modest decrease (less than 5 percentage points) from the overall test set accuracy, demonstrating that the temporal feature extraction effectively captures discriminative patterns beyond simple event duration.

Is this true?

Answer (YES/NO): NO